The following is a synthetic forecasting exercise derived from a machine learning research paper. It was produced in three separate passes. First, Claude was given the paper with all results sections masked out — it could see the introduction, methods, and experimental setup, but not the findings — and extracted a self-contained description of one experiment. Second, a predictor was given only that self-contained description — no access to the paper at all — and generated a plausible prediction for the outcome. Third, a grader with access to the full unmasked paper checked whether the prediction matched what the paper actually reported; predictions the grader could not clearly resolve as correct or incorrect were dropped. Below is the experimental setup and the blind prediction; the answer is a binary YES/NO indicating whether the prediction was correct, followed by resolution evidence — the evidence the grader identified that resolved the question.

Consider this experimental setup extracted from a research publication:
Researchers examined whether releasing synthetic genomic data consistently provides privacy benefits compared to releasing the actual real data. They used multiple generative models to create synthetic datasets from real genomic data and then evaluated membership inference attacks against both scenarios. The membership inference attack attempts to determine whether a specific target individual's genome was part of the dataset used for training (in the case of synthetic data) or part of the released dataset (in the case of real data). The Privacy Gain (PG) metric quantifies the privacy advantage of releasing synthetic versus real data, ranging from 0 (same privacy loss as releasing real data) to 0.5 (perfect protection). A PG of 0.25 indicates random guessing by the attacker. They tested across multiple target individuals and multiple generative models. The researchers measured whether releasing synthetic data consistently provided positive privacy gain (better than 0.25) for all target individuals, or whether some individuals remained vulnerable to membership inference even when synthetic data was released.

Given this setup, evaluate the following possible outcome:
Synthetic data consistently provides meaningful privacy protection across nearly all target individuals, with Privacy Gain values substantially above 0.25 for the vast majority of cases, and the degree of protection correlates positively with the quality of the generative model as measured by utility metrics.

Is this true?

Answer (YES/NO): NO